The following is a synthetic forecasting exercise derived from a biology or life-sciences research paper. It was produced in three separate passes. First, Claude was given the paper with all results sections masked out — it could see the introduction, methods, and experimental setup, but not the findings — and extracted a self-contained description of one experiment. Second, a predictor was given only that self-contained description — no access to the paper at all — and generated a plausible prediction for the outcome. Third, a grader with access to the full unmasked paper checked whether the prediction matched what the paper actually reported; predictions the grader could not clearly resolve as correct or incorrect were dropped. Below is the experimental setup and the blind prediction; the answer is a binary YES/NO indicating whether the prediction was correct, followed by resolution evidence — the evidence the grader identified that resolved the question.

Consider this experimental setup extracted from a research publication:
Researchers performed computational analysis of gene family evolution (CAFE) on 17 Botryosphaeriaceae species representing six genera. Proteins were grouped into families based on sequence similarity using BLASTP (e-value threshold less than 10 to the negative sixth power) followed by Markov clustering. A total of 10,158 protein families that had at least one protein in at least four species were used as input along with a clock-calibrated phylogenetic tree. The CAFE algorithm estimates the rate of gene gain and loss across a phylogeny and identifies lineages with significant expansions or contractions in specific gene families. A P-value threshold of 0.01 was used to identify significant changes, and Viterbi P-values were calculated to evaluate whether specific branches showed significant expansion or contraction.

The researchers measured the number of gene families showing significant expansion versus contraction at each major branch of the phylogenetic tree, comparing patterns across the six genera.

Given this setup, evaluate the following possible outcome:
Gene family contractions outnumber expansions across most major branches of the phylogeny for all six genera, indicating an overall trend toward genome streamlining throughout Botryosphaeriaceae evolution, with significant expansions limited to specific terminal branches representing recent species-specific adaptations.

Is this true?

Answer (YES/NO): NO